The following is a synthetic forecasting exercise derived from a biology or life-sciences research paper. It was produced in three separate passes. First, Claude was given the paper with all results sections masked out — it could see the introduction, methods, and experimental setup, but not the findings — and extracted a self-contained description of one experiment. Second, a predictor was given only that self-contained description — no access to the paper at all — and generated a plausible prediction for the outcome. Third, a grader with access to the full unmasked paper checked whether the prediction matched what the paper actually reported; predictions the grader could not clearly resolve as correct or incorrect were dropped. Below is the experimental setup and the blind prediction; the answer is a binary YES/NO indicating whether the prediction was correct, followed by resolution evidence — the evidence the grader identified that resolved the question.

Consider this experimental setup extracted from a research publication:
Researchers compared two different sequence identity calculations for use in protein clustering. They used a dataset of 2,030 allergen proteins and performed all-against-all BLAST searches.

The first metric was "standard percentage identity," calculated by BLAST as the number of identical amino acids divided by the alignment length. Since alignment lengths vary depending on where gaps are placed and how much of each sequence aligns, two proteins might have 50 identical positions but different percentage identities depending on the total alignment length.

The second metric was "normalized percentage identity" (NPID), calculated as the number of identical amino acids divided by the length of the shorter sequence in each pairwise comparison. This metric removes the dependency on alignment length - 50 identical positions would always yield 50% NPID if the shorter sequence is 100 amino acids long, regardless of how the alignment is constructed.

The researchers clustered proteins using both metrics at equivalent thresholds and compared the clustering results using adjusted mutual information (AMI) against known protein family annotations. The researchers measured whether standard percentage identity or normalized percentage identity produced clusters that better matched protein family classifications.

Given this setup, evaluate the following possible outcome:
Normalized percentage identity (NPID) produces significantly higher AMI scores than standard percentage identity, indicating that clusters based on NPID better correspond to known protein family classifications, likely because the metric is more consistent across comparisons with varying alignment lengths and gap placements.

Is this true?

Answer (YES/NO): YES